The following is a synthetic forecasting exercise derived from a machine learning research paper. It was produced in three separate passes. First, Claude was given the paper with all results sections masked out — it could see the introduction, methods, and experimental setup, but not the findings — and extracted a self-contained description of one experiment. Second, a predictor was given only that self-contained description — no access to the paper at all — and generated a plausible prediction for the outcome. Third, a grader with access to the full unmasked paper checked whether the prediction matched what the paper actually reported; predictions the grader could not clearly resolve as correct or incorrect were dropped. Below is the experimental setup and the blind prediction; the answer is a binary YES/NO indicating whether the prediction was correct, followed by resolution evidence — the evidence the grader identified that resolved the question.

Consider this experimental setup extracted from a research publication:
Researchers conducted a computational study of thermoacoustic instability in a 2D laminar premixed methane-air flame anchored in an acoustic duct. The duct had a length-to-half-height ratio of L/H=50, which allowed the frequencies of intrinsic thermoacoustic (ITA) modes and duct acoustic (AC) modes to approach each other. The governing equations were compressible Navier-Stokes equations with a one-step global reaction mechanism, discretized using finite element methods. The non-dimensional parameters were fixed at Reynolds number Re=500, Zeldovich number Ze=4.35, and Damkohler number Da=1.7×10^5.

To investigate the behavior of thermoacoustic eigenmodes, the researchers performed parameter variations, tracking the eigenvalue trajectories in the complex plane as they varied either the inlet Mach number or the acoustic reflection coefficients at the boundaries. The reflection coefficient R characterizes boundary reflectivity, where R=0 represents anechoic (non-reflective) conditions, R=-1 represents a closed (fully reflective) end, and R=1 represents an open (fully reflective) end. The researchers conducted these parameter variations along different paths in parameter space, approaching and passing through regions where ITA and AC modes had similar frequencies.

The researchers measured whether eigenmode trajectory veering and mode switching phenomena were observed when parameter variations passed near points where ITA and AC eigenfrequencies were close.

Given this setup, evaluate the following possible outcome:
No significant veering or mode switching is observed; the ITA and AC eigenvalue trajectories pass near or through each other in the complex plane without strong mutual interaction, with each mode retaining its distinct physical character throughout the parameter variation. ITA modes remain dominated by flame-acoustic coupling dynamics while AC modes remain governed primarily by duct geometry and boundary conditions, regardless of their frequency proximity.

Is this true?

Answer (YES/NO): NO